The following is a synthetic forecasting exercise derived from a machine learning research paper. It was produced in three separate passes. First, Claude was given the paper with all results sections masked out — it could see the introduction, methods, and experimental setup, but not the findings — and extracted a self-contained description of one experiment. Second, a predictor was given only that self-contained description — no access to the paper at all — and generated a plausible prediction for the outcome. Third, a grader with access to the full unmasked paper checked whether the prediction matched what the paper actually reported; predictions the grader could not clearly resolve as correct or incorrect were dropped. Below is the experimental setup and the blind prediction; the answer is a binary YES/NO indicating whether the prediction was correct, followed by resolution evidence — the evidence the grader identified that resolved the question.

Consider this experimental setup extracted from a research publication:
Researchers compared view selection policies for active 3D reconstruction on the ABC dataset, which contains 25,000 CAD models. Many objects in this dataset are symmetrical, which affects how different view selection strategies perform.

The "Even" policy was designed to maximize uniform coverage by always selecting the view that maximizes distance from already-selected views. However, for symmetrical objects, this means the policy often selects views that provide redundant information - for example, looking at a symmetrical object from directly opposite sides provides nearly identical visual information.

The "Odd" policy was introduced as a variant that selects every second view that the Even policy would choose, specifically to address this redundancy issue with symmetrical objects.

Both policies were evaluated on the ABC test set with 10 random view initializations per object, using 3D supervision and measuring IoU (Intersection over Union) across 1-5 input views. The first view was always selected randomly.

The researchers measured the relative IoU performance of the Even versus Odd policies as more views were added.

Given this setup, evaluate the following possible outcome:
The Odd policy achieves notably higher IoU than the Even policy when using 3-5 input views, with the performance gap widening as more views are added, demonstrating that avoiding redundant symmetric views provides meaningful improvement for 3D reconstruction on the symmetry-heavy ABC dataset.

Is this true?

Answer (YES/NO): NO